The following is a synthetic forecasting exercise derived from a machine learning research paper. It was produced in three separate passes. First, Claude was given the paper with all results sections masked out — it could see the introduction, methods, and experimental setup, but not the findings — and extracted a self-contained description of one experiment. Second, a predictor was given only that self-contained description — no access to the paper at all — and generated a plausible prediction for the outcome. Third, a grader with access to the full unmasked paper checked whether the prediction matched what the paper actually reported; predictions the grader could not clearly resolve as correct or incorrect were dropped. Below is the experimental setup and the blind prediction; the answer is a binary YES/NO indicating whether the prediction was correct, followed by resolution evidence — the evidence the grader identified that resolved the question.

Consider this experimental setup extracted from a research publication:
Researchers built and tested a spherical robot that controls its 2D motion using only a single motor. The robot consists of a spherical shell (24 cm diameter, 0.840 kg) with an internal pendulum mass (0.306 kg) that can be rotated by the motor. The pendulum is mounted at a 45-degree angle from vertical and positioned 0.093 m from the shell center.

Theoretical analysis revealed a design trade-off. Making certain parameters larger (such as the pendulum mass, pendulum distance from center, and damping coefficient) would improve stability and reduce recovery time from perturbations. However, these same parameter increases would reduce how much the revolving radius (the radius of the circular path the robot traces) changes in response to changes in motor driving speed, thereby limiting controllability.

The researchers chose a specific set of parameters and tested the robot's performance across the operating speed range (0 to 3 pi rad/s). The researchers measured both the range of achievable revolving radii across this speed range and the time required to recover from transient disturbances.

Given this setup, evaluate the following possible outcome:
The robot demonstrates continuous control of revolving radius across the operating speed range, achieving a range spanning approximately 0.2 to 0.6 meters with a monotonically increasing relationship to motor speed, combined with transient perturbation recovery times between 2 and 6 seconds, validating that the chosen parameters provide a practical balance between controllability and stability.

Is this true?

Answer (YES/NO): NO